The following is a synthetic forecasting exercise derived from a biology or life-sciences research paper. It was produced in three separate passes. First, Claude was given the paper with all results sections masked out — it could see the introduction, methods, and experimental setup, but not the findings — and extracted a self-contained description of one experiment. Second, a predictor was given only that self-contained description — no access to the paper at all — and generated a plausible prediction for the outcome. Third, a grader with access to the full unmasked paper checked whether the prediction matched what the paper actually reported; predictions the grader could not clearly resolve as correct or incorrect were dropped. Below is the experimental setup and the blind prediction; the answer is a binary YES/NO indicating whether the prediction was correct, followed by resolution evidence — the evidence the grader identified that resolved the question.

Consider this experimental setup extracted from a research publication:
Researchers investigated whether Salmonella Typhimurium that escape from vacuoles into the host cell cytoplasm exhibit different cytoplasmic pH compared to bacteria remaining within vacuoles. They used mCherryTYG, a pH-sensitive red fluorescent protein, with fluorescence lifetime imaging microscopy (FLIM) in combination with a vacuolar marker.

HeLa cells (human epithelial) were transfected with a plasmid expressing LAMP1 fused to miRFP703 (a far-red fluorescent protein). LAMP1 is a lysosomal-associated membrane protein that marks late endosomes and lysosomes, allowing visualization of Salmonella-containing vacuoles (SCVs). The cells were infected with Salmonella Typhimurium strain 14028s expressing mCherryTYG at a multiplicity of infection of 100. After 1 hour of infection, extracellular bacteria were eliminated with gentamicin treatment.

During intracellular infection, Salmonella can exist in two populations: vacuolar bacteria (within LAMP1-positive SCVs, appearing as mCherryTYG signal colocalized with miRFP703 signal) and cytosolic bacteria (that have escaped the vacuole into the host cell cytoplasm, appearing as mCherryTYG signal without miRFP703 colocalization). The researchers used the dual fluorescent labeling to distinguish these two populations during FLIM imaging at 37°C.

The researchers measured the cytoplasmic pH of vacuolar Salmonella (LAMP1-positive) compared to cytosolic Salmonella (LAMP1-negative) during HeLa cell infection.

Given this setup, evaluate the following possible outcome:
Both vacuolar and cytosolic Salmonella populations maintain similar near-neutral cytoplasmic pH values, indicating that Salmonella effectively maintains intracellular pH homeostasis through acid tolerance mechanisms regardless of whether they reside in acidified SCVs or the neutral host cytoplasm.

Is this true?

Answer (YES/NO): NO